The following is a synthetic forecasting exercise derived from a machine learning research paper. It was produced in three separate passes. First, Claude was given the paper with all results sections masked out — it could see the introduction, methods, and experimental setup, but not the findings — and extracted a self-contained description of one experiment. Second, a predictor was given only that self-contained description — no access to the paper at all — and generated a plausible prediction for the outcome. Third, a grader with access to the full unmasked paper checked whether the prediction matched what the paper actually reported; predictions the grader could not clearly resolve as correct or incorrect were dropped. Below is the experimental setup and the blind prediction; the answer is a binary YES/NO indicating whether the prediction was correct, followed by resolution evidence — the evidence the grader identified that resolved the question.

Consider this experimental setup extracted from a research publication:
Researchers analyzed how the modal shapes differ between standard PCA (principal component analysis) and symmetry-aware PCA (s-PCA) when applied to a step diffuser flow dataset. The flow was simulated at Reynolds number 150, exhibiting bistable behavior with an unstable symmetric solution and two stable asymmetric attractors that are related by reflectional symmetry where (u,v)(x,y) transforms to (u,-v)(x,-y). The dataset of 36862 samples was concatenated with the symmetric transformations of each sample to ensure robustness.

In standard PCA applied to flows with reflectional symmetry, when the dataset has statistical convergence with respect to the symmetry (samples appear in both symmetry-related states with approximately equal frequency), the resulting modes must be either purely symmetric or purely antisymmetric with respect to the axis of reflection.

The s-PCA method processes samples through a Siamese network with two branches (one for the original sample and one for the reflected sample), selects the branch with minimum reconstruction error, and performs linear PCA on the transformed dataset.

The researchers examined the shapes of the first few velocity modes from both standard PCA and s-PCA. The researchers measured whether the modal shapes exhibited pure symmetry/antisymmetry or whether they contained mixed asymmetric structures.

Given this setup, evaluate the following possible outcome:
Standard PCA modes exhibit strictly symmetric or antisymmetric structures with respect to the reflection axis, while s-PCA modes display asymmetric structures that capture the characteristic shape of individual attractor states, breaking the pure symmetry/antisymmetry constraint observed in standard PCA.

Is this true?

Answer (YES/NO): YES